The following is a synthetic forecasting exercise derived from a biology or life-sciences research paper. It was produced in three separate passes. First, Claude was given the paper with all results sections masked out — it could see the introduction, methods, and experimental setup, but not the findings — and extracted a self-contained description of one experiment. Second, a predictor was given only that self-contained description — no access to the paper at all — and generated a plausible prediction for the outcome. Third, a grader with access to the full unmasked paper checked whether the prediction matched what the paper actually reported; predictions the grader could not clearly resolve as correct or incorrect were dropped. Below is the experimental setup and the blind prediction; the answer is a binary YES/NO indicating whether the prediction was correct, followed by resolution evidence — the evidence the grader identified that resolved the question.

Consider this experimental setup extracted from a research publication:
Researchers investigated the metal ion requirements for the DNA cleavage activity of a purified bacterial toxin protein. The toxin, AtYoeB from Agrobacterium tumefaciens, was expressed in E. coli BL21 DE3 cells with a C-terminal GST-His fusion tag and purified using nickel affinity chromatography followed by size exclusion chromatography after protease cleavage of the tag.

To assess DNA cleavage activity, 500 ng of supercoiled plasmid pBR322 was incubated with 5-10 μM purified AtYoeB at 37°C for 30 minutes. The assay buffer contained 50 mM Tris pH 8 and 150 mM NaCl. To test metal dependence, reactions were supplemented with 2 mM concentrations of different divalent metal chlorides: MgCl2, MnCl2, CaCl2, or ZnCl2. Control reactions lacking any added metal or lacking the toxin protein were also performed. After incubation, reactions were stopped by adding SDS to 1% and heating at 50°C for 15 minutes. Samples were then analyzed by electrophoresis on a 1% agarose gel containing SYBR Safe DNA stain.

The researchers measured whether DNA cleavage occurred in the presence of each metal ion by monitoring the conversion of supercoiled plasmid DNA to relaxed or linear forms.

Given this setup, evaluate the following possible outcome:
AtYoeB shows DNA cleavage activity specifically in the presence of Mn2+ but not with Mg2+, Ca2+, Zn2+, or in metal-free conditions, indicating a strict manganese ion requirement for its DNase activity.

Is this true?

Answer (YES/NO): NO